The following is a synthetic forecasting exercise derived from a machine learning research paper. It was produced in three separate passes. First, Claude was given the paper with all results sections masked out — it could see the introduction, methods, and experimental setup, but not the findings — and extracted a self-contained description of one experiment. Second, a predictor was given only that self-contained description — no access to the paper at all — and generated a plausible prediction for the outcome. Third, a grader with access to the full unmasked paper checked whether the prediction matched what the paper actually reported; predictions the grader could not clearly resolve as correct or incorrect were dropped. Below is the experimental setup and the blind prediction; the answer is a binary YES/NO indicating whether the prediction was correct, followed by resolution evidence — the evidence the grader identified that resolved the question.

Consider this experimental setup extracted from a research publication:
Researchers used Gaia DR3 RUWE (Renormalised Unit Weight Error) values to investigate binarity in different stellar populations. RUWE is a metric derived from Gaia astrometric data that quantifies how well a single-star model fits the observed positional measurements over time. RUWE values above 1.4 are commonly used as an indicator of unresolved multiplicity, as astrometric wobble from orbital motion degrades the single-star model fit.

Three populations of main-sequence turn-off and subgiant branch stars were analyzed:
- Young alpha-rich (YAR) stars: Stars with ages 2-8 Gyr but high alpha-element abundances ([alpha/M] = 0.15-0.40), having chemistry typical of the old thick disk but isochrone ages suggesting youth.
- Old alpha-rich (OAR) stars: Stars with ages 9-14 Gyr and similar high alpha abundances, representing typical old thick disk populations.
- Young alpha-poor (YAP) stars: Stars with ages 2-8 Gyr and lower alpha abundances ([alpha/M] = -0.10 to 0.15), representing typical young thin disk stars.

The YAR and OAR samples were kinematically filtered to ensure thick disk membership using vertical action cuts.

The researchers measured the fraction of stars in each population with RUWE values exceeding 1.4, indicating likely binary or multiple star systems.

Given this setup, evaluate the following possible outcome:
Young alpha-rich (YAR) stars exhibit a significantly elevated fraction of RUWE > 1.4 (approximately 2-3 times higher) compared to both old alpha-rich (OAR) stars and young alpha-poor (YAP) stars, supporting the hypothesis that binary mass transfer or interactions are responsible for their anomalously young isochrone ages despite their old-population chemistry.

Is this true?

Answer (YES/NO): NO